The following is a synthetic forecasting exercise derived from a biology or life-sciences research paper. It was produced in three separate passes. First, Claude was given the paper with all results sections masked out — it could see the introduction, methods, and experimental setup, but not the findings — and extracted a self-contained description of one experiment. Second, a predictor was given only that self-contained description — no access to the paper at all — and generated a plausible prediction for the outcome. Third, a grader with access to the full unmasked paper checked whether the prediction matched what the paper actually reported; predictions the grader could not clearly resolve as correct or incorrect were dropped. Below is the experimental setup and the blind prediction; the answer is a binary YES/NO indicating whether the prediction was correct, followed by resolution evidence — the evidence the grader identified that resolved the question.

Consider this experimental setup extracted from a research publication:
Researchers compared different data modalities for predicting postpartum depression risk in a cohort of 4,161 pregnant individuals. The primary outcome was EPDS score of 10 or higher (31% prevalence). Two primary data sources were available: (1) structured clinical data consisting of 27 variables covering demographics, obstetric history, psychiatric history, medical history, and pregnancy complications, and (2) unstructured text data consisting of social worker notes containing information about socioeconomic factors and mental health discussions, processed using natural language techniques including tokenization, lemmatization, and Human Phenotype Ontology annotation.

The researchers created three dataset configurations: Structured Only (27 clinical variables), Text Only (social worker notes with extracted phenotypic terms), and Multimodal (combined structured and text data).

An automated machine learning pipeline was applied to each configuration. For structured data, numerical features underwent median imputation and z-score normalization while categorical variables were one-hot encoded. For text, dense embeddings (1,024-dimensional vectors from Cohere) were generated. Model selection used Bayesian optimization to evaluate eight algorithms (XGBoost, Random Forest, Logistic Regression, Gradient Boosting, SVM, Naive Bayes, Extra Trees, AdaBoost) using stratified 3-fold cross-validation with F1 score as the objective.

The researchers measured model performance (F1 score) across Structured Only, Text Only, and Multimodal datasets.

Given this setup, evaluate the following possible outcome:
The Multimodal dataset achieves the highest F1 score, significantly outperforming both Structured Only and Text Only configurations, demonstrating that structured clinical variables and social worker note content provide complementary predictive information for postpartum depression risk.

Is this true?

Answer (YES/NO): NO